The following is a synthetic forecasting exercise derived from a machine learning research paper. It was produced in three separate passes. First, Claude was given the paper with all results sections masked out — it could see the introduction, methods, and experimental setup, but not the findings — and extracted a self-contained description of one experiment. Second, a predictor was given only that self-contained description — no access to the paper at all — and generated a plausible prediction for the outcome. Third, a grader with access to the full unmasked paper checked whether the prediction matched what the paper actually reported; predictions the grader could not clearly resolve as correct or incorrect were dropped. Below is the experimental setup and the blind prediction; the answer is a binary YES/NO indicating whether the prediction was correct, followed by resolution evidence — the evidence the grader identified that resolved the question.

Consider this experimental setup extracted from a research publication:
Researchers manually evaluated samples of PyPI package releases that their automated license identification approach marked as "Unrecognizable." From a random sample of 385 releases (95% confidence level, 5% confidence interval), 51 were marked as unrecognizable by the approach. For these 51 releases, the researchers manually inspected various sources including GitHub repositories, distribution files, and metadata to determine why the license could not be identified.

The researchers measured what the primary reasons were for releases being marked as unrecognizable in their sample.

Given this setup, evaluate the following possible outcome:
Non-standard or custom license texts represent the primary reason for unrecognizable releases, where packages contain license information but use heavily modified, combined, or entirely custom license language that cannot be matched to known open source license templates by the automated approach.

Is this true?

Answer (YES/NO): NO